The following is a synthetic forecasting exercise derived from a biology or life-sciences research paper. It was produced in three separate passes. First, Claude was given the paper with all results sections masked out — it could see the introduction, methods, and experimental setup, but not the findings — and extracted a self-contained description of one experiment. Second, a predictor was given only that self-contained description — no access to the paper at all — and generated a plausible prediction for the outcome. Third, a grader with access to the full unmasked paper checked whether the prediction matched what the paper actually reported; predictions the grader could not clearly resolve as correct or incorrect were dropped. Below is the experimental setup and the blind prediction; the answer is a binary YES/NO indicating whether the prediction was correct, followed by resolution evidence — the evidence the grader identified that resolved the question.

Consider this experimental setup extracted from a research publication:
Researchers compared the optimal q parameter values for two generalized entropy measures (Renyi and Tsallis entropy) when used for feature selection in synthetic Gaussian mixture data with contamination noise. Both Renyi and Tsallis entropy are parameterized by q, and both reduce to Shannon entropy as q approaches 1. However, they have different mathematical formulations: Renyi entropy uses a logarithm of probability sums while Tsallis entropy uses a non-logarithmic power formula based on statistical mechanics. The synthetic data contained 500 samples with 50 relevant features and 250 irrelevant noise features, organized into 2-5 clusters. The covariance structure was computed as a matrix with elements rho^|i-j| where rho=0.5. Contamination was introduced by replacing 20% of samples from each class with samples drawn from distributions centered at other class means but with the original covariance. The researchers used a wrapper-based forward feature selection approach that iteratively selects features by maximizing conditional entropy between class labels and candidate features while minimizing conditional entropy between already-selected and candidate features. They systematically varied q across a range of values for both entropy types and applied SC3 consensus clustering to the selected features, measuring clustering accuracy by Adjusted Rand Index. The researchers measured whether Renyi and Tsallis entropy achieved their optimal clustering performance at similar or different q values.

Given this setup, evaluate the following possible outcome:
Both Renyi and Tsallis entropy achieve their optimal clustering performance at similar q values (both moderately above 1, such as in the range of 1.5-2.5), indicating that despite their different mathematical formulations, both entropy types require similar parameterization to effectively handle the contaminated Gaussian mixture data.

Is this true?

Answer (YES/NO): NO